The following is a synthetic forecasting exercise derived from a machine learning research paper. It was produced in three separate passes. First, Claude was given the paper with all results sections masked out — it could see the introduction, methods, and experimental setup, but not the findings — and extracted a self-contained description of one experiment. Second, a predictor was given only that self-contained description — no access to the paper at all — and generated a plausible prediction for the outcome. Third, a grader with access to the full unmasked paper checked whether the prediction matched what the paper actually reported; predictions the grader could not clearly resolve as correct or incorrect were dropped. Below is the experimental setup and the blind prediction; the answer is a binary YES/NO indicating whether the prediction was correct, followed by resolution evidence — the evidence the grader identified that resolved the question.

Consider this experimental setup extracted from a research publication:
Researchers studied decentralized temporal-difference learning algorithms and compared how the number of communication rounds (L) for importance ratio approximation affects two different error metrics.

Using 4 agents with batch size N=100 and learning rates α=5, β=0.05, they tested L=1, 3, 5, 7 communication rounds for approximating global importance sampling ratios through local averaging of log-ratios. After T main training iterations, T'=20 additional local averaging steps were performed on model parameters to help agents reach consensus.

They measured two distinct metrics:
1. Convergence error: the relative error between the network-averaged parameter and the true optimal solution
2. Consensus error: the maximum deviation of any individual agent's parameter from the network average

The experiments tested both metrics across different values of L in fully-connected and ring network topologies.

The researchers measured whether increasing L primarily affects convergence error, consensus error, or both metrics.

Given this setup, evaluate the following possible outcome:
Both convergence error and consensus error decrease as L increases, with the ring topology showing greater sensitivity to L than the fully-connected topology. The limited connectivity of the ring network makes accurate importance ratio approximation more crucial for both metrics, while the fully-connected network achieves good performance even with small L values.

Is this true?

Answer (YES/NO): NO